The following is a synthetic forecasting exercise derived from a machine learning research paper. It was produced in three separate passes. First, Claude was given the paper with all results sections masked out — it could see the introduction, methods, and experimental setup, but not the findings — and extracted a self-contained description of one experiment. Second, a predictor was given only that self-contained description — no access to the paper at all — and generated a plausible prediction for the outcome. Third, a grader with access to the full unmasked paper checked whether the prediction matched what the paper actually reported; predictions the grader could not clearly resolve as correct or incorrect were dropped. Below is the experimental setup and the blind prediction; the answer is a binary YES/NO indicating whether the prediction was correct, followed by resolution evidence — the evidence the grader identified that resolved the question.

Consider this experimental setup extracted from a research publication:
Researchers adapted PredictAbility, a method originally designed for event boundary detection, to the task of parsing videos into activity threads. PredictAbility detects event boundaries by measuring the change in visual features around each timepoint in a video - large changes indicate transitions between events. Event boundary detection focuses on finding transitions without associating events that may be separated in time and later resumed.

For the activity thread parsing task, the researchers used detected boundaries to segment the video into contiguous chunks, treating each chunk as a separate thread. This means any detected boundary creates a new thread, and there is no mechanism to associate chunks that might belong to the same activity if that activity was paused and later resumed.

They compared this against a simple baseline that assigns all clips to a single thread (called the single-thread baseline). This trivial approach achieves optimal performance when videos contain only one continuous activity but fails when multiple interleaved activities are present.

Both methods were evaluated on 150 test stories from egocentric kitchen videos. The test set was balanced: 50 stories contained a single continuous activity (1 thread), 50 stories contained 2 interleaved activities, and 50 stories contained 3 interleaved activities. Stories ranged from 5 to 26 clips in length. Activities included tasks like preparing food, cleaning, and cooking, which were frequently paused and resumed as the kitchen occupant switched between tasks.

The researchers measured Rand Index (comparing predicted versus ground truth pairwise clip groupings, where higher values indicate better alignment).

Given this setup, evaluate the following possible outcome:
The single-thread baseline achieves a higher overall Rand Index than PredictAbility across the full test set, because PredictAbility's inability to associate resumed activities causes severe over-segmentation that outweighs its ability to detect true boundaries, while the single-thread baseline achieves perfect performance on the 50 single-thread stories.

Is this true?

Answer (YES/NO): YES